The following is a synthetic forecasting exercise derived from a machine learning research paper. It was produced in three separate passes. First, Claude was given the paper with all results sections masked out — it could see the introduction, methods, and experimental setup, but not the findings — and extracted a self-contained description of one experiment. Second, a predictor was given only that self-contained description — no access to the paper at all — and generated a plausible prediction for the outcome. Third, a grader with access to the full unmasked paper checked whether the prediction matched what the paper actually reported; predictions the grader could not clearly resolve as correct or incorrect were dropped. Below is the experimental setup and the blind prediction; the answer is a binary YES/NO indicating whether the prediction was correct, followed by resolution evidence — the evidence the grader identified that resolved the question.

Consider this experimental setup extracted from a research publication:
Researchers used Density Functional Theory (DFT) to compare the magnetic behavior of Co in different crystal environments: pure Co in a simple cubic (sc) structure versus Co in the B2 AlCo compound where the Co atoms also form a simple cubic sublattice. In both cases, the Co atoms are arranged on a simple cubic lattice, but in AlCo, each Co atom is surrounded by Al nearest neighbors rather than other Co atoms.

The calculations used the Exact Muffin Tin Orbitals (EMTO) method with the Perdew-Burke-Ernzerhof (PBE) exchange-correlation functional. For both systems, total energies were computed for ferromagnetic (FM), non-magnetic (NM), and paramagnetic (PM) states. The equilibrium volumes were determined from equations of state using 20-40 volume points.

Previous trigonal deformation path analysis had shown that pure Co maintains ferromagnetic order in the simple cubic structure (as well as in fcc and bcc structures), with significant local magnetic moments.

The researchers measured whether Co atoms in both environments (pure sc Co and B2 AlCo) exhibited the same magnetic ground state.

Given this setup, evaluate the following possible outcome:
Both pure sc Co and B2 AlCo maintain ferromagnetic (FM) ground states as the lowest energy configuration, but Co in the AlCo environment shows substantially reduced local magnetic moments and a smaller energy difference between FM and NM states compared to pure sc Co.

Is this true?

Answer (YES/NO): NO